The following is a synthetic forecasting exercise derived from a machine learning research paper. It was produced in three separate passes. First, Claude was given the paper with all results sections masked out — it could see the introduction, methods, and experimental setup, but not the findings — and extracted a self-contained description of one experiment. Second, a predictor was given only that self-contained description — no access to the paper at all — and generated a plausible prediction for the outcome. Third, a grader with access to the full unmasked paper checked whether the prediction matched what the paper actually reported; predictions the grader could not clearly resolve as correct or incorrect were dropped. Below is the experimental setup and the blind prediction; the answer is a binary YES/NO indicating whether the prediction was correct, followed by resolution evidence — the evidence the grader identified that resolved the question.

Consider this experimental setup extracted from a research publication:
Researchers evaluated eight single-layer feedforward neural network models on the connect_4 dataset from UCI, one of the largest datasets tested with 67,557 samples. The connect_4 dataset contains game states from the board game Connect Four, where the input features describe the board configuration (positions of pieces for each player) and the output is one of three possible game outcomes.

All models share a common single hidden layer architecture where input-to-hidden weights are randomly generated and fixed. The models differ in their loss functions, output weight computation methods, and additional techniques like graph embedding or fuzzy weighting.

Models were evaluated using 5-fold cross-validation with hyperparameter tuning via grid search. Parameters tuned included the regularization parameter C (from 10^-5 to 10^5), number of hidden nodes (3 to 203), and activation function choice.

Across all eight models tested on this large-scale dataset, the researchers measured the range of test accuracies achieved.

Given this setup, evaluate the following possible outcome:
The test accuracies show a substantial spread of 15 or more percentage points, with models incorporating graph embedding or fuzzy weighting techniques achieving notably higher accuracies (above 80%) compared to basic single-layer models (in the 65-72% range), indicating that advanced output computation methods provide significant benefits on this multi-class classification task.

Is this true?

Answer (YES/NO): NO